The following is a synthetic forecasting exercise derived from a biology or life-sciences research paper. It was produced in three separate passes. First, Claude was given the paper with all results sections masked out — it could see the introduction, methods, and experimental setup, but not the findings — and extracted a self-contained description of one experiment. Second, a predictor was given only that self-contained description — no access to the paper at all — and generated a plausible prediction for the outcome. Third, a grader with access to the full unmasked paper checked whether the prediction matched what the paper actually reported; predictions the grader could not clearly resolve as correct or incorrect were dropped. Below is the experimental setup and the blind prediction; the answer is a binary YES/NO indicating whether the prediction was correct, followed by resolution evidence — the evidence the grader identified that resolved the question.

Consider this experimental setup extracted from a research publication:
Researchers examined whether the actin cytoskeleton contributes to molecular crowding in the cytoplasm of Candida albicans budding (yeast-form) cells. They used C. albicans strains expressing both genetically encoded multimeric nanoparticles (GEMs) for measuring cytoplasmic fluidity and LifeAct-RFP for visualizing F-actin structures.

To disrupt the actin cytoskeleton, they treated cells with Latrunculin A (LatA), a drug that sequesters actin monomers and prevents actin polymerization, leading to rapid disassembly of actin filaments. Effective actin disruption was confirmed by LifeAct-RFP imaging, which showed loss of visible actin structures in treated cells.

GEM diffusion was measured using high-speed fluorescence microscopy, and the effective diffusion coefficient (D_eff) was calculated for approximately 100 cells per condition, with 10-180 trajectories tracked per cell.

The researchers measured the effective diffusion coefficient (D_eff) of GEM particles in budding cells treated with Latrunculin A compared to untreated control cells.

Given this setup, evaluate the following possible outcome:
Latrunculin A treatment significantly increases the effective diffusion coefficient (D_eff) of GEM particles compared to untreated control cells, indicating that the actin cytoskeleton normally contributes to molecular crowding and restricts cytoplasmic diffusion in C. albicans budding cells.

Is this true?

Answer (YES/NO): YES